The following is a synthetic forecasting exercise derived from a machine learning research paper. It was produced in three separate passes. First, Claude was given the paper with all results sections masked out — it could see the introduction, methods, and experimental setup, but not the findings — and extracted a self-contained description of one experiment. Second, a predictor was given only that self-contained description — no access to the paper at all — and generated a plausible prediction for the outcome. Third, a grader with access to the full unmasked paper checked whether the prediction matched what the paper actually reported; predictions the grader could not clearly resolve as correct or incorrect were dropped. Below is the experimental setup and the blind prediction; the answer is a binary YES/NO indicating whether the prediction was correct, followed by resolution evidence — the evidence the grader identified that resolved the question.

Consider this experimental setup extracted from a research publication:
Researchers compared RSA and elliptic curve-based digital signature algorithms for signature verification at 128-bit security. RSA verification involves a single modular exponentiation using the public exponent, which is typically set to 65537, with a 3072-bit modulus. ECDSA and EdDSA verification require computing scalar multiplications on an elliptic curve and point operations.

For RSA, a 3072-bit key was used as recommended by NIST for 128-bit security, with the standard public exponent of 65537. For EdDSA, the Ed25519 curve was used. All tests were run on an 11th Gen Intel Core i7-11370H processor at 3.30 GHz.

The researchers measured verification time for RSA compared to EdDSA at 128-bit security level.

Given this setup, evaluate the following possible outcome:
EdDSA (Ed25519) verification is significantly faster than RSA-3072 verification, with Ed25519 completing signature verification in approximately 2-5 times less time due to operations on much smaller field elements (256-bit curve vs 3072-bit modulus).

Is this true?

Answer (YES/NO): YES